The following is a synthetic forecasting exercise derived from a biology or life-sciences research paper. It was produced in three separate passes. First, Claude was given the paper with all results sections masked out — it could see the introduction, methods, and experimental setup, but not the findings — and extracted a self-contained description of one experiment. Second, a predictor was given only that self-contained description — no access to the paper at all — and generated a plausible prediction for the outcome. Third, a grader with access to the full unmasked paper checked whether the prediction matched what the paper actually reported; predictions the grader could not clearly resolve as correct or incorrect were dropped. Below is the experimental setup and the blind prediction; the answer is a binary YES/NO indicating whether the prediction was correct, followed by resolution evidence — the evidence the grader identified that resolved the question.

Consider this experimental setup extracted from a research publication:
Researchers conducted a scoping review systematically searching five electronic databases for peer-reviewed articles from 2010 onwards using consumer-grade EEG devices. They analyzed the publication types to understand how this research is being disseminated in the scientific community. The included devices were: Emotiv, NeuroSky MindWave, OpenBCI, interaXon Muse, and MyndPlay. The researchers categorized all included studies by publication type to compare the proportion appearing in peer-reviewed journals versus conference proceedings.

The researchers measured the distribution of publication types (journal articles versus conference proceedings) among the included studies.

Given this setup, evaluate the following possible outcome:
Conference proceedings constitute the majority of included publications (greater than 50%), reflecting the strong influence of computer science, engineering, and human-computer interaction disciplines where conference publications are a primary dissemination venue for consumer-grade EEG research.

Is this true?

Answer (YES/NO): NO